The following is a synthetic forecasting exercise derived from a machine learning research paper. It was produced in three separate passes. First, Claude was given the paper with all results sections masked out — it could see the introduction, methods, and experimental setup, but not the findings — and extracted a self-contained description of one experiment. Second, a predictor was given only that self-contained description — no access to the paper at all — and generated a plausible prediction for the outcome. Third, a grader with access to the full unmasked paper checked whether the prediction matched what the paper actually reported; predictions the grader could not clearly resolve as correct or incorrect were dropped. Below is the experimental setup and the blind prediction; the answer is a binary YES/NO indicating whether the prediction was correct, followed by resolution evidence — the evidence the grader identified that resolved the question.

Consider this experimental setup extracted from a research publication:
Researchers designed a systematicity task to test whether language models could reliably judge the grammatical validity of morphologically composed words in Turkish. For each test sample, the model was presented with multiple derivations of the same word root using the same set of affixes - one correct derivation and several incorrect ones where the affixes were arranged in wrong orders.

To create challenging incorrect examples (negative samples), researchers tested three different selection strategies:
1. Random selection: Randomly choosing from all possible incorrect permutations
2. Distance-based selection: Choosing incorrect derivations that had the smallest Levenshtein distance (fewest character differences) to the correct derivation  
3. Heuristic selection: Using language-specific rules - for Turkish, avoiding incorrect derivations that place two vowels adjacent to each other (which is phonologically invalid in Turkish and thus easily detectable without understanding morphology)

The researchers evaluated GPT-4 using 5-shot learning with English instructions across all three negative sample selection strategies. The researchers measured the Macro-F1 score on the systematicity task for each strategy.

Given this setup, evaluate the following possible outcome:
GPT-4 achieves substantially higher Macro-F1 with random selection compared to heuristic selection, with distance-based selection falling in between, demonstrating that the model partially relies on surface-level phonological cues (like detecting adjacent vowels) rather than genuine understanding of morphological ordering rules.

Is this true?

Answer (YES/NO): YES